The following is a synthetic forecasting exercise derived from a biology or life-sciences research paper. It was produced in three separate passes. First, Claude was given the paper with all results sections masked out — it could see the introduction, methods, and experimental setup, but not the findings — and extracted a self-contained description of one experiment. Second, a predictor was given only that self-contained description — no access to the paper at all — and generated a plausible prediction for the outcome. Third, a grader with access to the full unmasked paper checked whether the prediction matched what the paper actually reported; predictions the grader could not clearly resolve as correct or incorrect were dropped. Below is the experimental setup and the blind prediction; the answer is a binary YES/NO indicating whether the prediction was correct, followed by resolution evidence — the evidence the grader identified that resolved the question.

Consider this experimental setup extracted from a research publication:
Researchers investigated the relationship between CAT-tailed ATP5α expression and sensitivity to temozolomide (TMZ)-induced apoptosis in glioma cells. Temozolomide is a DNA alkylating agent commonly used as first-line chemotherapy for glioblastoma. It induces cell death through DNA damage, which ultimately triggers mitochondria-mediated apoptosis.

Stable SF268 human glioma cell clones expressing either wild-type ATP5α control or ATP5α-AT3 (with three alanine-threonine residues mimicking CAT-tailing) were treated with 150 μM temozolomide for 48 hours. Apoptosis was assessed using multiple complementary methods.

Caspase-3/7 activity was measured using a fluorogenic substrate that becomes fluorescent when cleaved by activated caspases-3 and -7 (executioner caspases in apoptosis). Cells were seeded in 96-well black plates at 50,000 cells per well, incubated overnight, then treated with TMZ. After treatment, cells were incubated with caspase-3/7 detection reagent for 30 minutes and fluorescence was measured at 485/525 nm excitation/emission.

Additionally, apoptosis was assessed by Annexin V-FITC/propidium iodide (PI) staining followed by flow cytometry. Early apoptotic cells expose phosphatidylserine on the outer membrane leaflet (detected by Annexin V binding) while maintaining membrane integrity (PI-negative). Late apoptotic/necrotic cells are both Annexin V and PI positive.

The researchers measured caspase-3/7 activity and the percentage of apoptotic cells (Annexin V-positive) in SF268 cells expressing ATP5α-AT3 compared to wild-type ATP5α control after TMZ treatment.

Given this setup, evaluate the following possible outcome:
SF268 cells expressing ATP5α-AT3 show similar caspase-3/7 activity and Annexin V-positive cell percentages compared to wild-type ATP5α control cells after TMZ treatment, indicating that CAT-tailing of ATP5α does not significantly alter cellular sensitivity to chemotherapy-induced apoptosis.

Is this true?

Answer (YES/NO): NO